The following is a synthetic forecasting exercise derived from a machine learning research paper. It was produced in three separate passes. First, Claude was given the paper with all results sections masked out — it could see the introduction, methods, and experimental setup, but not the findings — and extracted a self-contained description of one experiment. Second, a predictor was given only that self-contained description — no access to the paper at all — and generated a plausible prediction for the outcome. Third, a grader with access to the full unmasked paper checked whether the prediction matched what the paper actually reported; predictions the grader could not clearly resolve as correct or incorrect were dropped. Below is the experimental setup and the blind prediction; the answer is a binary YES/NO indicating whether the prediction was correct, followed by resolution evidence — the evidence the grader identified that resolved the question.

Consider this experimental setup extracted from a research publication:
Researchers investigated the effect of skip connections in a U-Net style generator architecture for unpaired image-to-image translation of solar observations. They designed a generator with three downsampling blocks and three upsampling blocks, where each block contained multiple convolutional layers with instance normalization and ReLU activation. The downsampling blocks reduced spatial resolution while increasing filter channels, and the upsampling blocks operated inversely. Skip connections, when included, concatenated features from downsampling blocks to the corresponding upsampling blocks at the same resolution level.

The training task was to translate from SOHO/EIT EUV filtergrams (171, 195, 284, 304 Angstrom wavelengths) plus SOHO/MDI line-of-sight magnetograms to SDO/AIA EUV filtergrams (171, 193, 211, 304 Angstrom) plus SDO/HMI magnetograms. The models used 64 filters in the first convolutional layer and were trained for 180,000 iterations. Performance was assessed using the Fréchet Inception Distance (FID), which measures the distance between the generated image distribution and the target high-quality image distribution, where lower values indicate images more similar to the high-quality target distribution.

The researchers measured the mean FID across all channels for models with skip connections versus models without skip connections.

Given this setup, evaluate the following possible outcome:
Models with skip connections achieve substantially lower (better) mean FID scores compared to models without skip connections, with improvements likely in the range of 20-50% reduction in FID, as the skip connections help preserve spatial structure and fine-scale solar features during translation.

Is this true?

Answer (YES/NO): YES